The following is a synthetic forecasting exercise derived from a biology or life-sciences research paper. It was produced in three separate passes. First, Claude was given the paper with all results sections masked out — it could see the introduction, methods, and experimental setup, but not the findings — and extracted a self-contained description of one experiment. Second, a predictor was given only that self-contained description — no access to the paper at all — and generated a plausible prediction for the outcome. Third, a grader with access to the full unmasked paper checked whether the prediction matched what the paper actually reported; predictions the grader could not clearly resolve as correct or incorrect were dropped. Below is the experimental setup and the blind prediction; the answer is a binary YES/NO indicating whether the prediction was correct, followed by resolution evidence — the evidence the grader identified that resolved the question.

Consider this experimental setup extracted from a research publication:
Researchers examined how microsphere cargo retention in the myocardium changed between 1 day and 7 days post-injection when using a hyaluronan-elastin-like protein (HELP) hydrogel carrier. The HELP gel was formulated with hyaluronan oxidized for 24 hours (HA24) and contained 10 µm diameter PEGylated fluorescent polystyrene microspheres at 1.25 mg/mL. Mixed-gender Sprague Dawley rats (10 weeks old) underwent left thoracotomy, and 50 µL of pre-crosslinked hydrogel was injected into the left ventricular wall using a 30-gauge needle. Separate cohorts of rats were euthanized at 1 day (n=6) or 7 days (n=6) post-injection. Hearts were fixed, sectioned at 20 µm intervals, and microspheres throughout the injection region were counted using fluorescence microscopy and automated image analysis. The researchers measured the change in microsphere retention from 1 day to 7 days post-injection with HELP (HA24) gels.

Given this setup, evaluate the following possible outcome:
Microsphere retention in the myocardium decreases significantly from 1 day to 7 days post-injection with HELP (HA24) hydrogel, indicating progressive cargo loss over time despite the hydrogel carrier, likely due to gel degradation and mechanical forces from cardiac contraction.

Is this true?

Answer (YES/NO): NO